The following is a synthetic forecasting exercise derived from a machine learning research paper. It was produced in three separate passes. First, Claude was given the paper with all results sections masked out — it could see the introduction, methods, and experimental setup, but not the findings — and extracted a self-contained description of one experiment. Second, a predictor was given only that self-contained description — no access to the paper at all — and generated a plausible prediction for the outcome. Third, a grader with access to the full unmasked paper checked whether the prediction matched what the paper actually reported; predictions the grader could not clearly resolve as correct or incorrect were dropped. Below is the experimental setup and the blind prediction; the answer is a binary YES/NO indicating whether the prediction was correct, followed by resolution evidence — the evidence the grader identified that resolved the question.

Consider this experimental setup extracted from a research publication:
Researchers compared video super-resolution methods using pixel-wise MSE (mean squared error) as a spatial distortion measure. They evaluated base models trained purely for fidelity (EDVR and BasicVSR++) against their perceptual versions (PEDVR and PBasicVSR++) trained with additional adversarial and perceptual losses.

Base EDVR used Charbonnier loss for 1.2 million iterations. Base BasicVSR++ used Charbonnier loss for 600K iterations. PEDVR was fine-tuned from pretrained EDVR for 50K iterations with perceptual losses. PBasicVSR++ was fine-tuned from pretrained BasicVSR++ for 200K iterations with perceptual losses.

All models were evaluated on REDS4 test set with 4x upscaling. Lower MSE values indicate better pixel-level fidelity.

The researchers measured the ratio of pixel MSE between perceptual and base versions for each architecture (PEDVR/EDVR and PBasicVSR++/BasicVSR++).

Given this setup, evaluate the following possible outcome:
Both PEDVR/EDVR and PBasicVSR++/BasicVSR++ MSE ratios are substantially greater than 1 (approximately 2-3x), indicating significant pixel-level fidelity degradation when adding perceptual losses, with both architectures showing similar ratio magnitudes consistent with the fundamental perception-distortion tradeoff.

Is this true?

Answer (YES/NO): NO